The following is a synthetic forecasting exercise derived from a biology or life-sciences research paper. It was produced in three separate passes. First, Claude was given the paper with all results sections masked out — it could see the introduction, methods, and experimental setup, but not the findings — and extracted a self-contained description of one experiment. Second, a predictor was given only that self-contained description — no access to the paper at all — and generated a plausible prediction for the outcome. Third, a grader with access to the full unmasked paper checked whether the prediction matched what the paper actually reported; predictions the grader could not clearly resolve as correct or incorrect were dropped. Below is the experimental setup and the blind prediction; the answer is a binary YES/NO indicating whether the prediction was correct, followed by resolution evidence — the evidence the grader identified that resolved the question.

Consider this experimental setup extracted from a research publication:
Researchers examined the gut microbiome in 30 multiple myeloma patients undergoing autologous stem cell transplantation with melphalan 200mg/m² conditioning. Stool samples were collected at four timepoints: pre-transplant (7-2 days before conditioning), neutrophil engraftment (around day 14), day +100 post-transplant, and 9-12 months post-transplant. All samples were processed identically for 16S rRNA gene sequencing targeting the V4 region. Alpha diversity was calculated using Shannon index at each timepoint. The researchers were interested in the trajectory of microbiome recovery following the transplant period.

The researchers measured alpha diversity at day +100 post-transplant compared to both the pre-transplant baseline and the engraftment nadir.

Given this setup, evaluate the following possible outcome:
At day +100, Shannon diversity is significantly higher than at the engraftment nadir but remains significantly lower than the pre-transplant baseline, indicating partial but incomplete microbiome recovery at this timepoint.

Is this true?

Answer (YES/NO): NO